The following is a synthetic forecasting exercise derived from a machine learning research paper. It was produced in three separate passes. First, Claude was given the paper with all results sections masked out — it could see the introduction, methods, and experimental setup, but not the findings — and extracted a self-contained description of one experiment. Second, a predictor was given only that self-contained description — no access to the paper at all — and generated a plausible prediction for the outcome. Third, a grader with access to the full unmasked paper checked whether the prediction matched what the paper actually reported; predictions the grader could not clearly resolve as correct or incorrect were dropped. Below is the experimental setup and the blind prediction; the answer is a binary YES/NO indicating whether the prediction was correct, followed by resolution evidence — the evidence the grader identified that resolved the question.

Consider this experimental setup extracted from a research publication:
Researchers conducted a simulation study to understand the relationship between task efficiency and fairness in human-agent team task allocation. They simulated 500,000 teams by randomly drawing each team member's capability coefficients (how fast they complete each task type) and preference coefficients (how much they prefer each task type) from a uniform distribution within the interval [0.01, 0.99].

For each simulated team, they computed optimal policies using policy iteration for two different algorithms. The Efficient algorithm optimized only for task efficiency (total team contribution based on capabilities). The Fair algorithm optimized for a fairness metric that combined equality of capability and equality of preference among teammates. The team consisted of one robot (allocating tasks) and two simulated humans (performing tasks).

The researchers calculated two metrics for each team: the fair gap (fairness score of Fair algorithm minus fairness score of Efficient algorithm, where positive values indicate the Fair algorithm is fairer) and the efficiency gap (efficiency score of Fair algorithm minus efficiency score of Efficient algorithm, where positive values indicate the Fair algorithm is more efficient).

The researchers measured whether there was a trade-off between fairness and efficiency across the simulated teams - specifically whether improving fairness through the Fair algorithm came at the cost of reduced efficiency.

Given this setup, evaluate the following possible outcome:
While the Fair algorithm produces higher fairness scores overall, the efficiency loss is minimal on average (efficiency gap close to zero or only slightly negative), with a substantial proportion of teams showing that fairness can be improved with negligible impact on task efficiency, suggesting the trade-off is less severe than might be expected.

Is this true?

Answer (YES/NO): NO